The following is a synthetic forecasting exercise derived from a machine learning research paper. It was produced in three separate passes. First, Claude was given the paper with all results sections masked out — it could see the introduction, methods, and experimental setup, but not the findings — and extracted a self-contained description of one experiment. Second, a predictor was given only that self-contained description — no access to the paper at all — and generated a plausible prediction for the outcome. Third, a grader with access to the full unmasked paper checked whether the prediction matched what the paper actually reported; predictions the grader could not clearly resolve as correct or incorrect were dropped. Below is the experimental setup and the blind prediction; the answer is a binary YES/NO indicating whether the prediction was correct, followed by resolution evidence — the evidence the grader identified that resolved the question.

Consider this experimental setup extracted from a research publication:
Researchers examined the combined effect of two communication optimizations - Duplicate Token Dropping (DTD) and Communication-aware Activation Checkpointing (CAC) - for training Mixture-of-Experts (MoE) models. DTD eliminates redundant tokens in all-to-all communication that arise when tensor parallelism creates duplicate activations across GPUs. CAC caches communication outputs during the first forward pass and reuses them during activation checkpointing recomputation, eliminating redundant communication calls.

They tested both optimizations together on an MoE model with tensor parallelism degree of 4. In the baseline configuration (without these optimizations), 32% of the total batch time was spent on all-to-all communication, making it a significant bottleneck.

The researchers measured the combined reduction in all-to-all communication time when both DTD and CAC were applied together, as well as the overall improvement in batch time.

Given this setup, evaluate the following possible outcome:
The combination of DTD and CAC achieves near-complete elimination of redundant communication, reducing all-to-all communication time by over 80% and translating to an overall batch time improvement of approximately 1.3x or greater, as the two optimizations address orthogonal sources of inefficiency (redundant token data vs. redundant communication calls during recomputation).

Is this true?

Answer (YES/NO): NO